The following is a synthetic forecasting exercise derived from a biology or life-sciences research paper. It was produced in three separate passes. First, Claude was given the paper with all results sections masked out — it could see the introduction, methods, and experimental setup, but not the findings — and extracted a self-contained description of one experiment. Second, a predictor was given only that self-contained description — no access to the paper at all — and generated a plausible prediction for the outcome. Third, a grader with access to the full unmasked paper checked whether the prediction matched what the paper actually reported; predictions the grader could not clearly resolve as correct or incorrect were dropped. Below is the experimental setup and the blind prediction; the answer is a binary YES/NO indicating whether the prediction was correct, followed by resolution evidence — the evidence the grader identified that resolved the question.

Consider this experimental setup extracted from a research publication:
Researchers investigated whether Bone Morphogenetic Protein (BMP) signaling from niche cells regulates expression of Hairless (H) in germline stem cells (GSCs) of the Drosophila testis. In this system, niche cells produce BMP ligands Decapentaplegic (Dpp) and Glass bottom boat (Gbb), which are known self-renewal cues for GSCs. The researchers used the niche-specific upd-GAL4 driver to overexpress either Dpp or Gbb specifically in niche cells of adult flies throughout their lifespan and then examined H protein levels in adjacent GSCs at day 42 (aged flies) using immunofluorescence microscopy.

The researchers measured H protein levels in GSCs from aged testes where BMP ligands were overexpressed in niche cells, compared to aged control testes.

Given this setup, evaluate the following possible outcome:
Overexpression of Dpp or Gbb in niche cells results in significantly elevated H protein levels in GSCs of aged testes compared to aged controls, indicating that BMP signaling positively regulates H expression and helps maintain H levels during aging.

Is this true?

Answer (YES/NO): NO